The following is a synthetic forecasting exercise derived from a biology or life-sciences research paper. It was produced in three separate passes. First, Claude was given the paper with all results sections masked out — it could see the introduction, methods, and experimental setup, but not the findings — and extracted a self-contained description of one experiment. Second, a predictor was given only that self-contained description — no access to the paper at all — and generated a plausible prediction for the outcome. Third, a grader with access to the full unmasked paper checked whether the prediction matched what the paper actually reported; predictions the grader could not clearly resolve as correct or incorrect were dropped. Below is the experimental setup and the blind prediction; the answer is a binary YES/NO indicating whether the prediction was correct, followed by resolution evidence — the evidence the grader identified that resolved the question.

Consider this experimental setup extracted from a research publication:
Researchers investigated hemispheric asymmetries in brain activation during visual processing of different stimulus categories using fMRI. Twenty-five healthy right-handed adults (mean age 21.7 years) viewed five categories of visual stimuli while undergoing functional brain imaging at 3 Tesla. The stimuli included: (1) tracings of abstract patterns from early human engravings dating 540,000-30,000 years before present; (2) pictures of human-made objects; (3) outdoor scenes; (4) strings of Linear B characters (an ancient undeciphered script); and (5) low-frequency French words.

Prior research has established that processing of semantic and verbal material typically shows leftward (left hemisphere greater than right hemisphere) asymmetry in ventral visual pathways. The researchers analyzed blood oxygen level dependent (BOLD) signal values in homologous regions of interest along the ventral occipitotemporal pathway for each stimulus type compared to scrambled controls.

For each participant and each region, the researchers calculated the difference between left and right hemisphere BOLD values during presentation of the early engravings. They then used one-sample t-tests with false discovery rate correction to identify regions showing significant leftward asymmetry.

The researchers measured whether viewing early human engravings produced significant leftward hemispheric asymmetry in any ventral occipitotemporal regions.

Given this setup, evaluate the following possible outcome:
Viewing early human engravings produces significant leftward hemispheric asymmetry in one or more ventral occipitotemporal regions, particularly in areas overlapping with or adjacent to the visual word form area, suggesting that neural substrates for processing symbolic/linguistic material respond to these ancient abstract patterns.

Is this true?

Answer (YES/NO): YES